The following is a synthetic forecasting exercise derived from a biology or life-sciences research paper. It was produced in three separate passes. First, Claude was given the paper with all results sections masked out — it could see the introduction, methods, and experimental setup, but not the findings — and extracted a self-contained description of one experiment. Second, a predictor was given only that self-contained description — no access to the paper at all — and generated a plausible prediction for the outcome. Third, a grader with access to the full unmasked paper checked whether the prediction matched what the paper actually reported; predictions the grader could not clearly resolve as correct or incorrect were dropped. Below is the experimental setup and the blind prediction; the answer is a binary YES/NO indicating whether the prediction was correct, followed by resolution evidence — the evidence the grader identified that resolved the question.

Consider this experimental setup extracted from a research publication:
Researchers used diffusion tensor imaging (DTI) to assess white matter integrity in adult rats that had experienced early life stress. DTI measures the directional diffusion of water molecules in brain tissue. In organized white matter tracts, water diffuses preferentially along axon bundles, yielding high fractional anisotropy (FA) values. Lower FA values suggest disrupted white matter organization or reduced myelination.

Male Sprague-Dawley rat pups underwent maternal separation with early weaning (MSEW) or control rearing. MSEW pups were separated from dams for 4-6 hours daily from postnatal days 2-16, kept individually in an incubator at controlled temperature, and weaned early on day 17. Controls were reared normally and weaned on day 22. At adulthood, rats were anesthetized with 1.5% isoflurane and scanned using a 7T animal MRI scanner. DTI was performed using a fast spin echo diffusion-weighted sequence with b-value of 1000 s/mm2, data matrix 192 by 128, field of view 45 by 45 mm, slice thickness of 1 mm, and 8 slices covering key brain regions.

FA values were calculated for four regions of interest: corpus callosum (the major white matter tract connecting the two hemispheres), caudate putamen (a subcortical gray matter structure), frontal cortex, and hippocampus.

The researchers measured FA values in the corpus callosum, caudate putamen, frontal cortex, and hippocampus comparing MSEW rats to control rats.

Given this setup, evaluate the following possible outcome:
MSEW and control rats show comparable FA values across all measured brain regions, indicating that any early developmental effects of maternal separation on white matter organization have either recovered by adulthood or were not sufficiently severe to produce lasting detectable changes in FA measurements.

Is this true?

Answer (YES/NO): NO